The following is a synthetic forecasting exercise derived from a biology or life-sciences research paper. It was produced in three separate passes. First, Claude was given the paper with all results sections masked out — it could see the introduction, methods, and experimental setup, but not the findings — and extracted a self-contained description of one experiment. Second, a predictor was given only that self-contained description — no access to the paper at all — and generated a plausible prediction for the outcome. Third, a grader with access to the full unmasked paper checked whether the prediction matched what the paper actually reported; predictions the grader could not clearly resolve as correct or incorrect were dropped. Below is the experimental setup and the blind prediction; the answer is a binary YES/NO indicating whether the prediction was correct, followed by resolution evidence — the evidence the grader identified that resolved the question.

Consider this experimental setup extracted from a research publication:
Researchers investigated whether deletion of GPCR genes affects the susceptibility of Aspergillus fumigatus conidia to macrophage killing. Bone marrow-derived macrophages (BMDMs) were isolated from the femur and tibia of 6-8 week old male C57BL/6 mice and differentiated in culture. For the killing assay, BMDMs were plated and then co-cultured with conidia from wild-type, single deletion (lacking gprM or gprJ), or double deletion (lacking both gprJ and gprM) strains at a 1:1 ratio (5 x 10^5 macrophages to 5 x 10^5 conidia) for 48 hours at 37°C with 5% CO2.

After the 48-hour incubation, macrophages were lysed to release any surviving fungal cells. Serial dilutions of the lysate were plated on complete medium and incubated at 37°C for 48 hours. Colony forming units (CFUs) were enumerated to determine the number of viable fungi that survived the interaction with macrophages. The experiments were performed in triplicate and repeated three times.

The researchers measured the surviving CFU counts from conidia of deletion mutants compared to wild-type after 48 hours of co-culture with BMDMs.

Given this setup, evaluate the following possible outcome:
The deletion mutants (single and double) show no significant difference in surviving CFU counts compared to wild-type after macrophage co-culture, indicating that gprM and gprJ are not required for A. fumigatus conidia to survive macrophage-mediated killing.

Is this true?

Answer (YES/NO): NO